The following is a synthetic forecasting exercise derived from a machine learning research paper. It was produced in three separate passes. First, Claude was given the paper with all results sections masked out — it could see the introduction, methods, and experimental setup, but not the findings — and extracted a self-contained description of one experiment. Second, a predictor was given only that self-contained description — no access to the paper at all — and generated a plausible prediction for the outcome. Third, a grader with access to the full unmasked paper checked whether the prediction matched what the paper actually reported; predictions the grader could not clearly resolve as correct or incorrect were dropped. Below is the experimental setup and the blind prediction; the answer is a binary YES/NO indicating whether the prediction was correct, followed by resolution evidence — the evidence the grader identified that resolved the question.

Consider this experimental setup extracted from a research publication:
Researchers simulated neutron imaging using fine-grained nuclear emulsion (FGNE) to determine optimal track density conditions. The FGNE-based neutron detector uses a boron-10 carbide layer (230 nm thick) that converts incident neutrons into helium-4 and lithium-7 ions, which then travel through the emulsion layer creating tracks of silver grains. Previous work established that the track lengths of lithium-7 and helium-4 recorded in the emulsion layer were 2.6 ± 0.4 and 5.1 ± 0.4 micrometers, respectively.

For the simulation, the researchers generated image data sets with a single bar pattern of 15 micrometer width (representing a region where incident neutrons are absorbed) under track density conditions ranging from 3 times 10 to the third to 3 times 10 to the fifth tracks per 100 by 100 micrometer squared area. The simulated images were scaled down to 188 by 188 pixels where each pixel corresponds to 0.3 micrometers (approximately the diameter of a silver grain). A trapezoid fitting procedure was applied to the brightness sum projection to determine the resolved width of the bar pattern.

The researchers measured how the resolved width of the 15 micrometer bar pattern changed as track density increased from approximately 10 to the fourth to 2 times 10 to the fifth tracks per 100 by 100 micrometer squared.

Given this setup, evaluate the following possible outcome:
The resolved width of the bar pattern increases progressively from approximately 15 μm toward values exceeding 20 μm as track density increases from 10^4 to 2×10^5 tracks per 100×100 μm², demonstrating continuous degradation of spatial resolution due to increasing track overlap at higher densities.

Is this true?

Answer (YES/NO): NO